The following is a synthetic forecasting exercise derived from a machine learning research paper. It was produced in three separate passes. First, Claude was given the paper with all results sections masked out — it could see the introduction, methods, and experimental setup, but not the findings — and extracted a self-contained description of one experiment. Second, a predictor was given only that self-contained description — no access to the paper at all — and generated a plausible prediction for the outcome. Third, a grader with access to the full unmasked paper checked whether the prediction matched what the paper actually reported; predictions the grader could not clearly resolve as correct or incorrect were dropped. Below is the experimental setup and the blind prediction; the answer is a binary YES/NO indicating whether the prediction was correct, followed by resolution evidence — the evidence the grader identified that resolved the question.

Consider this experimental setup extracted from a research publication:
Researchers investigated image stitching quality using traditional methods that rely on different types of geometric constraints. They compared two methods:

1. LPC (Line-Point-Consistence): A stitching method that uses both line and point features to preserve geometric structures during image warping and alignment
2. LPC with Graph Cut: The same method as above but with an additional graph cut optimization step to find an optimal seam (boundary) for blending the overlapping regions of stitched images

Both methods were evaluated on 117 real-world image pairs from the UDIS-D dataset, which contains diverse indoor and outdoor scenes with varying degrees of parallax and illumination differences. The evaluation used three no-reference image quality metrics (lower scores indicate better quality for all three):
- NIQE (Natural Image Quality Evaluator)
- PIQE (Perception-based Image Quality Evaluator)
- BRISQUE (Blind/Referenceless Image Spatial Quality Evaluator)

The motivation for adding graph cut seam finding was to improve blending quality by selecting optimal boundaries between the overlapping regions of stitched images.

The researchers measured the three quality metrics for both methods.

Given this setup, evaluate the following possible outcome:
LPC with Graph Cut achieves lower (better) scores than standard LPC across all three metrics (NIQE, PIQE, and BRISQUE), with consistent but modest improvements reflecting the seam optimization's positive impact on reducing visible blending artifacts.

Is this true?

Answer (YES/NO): NO